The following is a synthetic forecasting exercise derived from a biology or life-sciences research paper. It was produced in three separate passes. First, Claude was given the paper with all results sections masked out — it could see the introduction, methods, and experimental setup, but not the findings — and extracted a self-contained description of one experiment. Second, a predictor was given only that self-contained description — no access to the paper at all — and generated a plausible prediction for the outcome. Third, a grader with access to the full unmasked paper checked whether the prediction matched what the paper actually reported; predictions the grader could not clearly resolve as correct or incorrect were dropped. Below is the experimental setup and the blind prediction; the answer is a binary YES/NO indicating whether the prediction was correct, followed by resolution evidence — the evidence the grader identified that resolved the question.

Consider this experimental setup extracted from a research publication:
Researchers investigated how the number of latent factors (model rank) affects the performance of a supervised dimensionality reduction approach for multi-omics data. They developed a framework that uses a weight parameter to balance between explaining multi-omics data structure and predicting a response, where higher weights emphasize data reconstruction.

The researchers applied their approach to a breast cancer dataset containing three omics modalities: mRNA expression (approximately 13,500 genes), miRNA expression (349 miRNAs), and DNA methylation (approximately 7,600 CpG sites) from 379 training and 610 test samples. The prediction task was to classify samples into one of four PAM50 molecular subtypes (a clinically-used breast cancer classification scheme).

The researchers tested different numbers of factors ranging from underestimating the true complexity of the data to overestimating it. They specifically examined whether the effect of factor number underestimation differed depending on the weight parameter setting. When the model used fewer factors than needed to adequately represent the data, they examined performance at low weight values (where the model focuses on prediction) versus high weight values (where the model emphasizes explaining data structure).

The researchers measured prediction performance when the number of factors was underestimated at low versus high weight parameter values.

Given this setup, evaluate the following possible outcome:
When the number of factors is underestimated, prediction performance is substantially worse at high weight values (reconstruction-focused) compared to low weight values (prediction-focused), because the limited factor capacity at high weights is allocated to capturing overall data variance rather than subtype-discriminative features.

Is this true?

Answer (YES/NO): YES